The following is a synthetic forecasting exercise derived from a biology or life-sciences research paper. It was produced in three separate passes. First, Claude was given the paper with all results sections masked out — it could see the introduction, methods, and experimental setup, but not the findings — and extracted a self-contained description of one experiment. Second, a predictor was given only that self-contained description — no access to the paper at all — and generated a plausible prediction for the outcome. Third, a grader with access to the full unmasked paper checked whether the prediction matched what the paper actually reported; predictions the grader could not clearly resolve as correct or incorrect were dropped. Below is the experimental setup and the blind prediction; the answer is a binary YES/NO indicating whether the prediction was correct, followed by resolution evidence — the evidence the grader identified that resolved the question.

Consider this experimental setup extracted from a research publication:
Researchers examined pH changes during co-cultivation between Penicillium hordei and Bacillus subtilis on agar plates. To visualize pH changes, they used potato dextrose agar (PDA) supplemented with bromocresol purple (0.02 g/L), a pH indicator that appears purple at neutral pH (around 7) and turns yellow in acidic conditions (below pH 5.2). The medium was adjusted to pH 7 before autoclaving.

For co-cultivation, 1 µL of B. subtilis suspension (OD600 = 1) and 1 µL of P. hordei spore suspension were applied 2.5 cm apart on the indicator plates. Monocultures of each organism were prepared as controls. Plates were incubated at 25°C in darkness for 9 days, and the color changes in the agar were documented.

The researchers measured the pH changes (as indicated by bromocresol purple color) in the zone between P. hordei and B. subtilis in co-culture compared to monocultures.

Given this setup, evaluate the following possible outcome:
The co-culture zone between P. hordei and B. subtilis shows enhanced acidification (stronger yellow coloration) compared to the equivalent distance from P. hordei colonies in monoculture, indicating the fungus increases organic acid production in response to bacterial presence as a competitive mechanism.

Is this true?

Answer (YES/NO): YES